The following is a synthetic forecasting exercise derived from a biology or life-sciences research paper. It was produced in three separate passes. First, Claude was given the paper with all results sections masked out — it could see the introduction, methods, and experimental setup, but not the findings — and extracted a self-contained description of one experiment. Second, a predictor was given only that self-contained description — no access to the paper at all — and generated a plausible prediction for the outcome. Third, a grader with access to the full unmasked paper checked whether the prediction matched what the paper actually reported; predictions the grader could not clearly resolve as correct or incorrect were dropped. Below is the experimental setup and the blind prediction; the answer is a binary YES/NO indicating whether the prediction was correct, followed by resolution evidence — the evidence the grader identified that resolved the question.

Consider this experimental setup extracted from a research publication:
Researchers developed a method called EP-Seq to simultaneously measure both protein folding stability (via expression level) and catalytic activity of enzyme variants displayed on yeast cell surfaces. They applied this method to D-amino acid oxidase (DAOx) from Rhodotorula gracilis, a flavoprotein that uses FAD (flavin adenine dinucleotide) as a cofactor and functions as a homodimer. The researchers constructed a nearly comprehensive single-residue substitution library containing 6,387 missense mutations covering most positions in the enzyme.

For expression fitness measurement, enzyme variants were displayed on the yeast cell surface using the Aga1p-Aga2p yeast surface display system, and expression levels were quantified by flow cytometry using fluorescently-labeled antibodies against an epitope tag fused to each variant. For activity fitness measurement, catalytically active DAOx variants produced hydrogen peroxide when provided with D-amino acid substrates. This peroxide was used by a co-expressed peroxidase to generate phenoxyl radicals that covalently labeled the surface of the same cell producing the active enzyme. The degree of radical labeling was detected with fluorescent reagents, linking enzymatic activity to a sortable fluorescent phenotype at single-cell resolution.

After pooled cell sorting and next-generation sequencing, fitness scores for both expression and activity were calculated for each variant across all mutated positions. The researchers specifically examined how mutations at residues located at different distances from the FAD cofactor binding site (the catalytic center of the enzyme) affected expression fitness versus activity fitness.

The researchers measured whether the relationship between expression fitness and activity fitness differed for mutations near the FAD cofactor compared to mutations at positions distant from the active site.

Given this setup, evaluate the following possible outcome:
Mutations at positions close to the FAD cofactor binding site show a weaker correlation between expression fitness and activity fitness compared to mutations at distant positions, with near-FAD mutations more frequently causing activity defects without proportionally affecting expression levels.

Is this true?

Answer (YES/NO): YES